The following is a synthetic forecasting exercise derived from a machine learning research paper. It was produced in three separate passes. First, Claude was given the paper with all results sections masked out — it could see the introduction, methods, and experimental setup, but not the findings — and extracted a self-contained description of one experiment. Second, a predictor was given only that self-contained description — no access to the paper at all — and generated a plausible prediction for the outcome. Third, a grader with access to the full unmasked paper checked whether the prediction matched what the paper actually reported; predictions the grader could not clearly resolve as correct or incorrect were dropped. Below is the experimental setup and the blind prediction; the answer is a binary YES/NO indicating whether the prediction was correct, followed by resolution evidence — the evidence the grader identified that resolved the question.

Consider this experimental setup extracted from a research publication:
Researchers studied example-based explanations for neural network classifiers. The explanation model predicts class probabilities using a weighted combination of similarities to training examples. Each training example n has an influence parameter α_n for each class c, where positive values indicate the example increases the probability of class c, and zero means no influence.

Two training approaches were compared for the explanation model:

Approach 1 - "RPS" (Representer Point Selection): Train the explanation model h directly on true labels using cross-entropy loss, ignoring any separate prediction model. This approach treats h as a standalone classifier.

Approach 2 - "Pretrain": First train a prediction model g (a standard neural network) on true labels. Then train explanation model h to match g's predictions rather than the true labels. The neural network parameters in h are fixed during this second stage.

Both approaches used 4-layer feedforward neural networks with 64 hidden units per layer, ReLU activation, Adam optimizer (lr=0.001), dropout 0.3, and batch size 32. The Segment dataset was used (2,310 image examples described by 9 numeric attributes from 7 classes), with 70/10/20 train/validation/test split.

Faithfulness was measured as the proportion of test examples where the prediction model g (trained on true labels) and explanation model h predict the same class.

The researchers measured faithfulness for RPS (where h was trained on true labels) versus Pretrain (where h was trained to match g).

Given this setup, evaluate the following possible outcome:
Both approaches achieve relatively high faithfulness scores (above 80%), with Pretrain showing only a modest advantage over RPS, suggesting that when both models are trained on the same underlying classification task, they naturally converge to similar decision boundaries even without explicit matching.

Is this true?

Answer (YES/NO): NO